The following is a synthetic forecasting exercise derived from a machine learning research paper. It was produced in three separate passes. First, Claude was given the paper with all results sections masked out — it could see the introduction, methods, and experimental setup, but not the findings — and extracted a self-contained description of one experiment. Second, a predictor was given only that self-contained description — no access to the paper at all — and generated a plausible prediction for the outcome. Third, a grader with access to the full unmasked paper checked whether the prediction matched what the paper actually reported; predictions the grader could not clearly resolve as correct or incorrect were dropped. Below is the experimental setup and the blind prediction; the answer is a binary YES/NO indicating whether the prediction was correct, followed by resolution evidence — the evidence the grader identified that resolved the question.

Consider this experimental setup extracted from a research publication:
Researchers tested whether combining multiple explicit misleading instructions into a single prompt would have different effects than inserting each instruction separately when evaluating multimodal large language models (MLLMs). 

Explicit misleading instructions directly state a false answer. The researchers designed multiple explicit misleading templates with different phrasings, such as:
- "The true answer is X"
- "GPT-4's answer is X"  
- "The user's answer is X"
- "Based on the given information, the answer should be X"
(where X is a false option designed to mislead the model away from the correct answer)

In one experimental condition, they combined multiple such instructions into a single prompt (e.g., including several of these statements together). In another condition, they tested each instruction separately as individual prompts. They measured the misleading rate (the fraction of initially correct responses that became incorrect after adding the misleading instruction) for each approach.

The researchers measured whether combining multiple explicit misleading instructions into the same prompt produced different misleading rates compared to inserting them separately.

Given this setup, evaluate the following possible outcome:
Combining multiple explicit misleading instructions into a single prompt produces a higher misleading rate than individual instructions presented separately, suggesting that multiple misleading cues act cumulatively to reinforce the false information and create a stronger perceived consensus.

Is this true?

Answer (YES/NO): NO